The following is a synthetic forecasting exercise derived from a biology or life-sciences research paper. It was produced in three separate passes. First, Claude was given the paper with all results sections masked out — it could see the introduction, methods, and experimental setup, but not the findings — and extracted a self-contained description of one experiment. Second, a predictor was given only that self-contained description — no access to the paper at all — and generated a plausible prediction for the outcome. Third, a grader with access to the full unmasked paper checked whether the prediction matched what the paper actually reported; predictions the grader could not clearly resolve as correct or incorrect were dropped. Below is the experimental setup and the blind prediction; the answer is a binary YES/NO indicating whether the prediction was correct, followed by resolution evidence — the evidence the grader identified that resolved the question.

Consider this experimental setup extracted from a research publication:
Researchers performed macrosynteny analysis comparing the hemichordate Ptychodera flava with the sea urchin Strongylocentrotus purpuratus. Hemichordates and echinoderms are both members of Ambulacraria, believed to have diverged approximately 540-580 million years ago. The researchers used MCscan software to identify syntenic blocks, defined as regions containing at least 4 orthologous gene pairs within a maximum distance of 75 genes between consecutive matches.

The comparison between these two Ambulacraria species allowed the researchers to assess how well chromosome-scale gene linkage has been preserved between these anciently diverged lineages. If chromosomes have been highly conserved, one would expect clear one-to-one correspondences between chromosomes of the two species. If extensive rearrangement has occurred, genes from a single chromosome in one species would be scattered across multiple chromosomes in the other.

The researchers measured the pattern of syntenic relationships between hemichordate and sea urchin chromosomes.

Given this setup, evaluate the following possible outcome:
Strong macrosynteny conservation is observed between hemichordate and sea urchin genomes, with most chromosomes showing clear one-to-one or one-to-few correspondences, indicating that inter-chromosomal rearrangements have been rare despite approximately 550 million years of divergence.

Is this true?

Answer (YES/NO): YES